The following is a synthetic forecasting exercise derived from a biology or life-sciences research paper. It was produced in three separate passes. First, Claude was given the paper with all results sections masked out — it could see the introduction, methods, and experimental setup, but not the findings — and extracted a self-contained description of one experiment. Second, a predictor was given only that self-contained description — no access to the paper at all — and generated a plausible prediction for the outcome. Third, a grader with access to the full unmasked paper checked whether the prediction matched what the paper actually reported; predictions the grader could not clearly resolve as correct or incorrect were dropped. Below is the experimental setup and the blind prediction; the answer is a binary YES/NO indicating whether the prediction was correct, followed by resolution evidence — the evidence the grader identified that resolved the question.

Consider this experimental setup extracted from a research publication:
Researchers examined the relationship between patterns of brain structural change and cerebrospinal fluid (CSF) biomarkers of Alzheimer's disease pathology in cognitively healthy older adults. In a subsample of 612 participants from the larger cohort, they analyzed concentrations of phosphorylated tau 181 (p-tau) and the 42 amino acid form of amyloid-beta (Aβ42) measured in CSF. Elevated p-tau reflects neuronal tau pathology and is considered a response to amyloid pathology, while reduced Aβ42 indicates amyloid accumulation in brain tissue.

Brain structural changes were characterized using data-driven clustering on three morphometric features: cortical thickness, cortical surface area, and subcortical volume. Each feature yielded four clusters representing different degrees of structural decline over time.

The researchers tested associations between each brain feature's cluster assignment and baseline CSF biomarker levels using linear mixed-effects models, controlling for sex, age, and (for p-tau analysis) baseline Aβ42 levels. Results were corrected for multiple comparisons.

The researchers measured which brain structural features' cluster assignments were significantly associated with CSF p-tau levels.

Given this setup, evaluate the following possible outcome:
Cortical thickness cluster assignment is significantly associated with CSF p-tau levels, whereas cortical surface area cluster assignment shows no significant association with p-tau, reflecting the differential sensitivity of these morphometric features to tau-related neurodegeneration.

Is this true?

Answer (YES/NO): NO